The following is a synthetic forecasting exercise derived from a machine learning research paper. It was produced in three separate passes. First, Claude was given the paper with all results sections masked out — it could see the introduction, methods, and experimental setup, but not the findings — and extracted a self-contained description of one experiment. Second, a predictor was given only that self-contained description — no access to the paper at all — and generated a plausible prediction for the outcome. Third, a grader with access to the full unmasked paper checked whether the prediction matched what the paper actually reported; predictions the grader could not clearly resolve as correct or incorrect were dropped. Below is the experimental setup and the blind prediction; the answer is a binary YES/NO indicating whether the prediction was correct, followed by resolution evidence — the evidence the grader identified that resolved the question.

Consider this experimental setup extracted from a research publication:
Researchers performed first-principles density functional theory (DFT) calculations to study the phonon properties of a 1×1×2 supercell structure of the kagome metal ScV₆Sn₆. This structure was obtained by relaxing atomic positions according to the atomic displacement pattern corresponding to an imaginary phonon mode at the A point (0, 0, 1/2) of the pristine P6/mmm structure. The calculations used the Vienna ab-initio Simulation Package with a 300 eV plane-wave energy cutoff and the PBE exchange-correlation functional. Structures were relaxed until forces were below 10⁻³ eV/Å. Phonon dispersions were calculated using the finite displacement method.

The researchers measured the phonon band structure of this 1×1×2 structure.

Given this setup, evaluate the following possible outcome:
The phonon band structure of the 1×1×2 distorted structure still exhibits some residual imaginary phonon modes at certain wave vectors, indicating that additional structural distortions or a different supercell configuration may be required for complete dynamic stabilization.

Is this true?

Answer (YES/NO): YES